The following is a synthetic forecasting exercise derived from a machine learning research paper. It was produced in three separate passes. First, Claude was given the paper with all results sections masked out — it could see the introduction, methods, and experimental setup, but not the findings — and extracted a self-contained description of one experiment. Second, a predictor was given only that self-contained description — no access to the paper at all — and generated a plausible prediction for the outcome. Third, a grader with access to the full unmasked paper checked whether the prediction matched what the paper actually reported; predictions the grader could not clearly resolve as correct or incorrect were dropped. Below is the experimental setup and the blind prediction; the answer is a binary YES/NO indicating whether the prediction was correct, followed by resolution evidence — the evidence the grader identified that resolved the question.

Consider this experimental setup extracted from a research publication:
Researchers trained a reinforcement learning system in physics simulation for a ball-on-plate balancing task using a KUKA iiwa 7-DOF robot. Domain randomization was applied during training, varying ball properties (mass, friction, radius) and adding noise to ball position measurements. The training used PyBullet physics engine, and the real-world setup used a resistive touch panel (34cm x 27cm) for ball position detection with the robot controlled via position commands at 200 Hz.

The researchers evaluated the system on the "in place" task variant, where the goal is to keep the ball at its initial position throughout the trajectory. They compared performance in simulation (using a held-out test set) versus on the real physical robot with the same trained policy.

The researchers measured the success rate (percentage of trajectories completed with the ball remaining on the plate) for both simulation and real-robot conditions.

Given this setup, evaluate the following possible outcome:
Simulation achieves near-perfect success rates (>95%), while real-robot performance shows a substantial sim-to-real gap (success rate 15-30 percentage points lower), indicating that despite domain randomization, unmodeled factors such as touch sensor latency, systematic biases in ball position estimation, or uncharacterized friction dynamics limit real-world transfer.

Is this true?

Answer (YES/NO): YES